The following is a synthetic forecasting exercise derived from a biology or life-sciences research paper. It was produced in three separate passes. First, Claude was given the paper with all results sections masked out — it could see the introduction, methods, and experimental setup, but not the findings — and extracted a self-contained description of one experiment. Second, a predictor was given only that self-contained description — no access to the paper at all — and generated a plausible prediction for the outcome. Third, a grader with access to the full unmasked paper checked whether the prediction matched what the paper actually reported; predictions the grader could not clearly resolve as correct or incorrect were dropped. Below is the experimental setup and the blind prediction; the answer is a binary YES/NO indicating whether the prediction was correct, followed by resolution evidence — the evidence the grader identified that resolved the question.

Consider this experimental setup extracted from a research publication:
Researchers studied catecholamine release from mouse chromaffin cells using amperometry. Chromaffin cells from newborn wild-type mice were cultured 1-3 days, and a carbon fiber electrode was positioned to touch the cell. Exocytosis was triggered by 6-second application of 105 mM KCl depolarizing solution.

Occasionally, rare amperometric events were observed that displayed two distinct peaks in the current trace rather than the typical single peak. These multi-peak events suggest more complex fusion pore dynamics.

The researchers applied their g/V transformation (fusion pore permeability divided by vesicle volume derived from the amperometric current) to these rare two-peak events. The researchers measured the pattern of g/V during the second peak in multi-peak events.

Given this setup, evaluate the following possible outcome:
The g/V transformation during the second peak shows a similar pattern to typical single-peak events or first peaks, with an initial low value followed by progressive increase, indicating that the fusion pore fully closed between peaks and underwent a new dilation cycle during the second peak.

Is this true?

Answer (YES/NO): NO